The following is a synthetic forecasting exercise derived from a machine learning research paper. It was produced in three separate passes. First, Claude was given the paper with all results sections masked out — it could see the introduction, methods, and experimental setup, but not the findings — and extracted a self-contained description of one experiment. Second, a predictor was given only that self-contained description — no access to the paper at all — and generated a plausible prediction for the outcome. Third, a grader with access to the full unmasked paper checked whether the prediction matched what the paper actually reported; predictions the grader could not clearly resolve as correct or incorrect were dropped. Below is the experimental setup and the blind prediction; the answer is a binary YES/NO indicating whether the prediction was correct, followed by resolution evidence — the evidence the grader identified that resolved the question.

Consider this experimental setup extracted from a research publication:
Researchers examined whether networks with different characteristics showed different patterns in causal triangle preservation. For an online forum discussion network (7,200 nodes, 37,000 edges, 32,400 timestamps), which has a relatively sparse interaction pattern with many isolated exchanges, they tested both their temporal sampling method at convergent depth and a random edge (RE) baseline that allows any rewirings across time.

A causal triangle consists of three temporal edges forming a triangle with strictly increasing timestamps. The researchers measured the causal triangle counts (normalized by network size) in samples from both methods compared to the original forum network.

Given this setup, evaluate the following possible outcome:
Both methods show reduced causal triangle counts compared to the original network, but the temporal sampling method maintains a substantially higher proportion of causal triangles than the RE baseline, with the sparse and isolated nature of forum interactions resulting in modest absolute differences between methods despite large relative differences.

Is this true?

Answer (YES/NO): NO